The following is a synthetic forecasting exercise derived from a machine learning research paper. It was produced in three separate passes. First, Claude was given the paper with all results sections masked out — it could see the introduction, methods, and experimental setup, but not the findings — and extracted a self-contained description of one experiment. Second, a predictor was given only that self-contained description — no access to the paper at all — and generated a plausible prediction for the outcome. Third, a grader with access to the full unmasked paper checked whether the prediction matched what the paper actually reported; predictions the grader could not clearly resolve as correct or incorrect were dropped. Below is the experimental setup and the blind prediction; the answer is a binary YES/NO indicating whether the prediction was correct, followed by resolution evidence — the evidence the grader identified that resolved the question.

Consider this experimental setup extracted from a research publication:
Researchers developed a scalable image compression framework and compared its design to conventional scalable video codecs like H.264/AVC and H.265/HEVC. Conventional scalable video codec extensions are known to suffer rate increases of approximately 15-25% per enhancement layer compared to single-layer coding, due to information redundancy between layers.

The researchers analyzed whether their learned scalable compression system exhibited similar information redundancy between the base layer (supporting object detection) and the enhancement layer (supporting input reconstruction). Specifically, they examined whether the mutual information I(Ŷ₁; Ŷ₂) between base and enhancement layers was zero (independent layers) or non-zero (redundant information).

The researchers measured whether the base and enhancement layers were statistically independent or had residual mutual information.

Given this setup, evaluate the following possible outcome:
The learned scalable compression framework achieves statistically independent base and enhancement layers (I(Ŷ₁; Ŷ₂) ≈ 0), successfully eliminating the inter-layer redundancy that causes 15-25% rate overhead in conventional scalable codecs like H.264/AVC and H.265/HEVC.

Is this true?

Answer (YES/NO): NO